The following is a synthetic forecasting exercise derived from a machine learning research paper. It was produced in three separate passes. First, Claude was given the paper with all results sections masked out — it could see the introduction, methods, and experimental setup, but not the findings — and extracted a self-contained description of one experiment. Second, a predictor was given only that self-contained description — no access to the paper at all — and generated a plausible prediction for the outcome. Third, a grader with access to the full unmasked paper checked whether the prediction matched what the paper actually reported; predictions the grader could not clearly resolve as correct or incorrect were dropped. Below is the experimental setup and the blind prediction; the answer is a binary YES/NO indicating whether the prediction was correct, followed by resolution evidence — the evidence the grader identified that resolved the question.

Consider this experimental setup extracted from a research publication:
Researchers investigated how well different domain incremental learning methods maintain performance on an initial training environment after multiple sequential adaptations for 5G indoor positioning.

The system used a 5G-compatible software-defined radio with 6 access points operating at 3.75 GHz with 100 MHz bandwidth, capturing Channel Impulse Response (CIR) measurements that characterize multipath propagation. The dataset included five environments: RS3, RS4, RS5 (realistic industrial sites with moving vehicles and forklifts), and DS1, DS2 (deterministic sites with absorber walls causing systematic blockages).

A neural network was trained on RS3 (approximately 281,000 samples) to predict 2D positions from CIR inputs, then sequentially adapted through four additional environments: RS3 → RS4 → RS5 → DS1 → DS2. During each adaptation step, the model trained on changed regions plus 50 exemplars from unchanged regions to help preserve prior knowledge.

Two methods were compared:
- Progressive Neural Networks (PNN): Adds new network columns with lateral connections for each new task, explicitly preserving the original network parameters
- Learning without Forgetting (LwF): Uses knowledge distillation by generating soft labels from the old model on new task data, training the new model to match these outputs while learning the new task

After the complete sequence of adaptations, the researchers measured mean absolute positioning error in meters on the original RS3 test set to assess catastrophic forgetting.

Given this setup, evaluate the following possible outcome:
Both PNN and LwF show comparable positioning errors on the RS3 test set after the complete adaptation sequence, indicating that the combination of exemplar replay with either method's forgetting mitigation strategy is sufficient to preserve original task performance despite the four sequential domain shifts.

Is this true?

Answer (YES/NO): NO